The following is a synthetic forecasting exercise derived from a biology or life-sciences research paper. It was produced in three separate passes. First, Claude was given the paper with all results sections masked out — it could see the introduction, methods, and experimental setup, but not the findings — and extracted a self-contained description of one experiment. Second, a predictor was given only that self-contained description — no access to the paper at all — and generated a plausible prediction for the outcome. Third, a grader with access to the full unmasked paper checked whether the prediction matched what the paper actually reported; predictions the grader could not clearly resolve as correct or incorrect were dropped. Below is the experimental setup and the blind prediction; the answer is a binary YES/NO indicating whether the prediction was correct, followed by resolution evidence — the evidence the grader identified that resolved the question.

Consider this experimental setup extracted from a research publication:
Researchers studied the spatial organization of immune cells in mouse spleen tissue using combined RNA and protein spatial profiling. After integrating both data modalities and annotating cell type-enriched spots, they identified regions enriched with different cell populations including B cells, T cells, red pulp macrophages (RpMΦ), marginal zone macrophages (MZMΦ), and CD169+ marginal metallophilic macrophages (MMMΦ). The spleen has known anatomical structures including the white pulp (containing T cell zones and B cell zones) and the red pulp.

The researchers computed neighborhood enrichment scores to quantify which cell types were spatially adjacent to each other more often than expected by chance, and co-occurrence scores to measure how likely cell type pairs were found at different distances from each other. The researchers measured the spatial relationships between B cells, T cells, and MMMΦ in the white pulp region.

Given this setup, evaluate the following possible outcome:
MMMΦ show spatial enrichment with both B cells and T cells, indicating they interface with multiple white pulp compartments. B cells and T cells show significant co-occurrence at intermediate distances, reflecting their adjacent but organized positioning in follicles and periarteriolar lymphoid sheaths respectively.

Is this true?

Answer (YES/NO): NO